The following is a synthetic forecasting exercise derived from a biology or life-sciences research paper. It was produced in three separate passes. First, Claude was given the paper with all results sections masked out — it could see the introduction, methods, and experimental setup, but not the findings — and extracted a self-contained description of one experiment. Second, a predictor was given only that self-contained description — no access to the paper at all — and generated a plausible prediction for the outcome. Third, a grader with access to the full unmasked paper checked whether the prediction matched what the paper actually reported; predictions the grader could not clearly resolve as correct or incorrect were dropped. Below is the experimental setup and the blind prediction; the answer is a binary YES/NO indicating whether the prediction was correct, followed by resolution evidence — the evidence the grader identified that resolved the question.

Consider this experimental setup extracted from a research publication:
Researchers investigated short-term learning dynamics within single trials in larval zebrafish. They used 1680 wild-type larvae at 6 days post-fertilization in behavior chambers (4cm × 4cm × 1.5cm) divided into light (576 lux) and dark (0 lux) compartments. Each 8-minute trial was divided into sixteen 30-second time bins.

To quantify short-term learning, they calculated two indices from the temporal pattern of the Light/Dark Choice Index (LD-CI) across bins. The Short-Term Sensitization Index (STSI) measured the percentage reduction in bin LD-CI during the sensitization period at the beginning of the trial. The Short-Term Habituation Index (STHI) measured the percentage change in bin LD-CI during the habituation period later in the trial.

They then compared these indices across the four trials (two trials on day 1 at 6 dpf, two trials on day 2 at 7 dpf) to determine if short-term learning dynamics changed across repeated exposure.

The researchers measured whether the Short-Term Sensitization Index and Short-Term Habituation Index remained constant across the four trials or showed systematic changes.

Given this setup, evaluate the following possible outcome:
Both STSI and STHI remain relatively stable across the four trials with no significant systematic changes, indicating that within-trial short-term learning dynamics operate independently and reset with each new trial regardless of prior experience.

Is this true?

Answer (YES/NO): NO